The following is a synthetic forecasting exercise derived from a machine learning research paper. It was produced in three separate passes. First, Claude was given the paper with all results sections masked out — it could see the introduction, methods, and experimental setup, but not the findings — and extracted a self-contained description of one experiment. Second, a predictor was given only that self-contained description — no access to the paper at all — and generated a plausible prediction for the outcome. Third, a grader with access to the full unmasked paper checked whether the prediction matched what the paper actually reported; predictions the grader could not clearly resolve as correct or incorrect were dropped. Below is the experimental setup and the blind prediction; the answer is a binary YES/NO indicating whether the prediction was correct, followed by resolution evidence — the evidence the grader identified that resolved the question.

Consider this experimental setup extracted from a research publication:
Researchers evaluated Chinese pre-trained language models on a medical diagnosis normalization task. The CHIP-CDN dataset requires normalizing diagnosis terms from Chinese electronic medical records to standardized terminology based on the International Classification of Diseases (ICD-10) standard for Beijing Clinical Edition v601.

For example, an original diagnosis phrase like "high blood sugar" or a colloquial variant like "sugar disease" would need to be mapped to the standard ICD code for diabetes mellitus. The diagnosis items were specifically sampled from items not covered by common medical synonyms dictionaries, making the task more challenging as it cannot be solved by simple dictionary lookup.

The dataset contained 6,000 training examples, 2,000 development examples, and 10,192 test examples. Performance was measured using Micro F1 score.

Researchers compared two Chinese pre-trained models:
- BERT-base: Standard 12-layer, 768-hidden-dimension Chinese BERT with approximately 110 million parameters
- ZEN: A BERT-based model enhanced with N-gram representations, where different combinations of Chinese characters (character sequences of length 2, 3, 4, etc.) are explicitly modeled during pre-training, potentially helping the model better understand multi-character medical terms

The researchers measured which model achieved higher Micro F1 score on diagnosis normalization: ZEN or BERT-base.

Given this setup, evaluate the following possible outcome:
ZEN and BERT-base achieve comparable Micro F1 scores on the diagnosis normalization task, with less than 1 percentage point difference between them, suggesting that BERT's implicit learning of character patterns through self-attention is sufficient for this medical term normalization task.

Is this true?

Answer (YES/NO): NO